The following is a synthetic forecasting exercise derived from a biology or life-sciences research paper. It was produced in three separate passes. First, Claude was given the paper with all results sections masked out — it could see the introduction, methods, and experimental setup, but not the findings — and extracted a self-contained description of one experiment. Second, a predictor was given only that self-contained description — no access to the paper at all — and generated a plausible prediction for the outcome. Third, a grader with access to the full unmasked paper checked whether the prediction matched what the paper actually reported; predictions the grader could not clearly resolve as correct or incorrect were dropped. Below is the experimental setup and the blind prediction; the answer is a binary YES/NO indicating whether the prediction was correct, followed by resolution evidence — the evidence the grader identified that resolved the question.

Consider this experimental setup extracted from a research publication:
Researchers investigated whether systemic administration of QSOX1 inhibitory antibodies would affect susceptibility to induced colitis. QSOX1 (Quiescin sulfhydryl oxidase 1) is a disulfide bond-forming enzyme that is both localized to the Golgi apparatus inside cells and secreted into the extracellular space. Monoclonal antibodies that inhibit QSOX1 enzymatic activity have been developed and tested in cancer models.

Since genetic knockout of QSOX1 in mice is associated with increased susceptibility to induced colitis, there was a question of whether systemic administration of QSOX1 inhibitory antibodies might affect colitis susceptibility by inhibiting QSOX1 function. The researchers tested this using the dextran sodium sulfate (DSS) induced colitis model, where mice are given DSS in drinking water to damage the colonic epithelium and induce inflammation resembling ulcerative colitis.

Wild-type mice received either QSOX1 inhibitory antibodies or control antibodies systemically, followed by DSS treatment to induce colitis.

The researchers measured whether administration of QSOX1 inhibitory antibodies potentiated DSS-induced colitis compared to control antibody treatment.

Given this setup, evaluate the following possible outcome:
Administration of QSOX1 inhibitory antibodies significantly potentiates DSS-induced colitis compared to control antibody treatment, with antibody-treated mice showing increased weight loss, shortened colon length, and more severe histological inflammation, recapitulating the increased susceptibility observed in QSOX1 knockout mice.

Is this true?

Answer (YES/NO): NO